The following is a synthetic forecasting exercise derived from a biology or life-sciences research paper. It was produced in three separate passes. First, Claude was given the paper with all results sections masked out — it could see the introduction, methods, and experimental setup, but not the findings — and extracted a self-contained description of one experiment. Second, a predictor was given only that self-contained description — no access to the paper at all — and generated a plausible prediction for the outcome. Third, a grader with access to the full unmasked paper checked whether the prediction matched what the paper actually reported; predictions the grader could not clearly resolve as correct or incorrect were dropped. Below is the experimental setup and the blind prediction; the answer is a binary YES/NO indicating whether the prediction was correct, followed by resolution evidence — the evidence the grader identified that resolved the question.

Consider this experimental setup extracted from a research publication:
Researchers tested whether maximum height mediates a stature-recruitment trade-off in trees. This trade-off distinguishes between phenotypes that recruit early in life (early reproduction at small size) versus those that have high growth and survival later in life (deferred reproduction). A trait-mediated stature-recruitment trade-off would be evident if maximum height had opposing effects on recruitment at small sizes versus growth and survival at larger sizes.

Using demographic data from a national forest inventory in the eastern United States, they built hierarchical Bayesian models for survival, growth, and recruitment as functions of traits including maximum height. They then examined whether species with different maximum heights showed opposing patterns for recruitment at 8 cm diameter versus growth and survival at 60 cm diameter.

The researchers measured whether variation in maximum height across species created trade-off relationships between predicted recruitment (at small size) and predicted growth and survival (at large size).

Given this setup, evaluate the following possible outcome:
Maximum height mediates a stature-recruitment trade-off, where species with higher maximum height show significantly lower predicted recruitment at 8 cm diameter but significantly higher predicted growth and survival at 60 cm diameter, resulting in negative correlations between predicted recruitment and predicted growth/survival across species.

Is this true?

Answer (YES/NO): YES